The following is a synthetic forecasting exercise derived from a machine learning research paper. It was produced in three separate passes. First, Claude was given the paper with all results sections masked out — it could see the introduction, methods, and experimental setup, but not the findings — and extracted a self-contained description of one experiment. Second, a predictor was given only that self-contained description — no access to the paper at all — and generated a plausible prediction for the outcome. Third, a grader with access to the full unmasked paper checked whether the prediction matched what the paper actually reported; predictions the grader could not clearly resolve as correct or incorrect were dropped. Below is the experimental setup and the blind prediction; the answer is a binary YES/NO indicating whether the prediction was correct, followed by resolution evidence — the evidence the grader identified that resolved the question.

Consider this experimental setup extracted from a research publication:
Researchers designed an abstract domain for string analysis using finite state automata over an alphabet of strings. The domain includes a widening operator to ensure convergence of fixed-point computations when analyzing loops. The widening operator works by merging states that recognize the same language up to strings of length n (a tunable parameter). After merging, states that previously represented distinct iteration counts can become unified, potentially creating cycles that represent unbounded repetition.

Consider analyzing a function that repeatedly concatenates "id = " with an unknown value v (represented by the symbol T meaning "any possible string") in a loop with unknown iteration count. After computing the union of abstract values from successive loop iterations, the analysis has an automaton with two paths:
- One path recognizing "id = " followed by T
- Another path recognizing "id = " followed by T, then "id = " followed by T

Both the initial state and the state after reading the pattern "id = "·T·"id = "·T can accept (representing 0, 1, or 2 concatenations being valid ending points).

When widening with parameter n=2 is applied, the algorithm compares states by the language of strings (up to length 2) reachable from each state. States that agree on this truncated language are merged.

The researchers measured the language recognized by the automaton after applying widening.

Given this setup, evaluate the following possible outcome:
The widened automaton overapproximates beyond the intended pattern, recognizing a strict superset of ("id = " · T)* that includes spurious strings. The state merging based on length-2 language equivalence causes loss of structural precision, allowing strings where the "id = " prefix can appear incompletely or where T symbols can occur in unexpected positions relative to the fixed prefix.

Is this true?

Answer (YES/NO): NO